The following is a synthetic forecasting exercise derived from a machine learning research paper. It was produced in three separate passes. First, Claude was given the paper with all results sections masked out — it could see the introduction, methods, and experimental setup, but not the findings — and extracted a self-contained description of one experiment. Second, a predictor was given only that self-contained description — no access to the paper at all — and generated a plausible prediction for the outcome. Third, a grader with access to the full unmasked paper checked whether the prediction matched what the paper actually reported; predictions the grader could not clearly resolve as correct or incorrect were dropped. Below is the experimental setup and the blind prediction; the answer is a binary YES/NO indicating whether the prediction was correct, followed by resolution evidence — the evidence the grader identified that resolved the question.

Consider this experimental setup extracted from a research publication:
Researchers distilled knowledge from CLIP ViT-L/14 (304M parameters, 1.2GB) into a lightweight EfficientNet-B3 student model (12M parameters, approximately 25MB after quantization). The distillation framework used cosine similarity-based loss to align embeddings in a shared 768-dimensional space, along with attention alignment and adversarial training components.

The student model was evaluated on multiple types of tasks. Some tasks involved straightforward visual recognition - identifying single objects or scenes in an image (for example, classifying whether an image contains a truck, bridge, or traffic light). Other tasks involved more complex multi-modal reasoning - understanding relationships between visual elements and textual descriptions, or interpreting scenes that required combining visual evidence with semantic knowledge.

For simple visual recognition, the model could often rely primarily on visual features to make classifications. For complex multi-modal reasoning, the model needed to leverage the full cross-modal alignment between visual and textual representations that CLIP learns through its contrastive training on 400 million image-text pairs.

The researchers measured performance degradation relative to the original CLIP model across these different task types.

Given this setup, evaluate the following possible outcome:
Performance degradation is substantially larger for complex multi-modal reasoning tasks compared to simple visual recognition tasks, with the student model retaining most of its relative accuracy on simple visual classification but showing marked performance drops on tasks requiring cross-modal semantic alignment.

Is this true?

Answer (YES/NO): YES